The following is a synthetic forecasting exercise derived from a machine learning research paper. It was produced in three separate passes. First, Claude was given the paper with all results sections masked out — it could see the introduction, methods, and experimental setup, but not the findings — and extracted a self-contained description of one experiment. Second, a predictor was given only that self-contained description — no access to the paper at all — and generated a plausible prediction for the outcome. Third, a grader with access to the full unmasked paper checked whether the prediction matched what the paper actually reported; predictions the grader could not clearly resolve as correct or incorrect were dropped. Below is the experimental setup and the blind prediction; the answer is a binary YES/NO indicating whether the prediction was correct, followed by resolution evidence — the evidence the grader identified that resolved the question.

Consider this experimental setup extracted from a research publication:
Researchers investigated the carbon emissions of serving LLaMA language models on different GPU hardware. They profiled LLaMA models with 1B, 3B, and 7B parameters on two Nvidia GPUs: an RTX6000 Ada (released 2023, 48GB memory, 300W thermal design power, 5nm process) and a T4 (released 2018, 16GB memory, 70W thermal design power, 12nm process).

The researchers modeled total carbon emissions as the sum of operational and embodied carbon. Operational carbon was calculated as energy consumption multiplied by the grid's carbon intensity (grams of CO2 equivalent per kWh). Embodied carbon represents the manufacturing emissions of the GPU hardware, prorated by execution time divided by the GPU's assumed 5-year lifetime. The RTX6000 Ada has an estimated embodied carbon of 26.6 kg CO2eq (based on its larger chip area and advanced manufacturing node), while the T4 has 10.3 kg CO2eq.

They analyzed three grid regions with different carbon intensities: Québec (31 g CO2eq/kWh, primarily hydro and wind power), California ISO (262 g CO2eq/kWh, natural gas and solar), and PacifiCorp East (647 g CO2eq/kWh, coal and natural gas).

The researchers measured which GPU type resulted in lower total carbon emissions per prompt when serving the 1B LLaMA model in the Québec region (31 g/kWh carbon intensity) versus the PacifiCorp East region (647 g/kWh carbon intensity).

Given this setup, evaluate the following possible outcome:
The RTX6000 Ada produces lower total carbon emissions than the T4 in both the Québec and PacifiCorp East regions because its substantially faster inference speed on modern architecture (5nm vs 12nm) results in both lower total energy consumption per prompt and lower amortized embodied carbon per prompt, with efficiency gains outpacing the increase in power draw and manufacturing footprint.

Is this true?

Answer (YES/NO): NO